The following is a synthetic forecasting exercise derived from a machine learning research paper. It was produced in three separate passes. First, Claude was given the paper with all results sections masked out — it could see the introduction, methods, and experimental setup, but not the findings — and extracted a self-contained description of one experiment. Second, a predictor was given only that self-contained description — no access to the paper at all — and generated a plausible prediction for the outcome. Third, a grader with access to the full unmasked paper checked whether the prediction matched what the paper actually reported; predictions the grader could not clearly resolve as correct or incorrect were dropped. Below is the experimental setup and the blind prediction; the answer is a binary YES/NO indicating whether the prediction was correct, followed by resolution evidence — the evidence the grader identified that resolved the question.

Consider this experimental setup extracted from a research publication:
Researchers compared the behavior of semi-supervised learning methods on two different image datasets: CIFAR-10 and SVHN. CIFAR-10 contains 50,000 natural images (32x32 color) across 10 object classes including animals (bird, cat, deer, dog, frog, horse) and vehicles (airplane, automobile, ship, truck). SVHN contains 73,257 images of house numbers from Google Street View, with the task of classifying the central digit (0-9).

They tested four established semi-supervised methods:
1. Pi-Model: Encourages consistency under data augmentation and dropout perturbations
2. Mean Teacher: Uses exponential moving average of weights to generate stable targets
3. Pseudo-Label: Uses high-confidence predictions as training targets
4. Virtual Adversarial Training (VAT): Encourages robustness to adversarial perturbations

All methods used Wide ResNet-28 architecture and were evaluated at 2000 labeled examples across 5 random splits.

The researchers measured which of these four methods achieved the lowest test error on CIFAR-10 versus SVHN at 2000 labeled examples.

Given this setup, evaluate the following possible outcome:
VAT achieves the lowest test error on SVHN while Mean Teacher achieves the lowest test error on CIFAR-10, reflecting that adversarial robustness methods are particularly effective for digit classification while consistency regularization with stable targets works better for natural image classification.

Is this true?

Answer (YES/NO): NO